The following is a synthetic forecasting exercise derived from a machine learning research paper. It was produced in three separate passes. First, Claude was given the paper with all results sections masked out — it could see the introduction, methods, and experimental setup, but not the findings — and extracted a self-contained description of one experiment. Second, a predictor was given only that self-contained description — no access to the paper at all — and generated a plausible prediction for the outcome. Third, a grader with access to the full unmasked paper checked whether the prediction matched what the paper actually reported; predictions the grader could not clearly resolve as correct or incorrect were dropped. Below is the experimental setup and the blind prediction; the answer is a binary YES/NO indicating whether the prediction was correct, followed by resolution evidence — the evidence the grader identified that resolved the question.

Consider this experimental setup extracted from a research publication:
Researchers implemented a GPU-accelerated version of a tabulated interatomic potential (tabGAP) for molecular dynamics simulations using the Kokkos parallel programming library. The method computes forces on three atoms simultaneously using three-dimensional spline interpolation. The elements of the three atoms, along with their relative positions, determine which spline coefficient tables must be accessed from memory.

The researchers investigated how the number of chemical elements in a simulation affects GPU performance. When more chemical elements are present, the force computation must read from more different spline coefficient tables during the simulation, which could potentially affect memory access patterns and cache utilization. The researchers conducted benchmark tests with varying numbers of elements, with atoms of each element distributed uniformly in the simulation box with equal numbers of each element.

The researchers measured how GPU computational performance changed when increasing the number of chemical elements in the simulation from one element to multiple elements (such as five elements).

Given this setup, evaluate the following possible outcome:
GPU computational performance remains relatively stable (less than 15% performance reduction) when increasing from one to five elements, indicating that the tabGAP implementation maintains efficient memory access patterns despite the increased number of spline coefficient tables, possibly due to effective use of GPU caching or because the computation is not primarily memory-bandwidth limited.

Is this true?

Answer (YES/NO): NO